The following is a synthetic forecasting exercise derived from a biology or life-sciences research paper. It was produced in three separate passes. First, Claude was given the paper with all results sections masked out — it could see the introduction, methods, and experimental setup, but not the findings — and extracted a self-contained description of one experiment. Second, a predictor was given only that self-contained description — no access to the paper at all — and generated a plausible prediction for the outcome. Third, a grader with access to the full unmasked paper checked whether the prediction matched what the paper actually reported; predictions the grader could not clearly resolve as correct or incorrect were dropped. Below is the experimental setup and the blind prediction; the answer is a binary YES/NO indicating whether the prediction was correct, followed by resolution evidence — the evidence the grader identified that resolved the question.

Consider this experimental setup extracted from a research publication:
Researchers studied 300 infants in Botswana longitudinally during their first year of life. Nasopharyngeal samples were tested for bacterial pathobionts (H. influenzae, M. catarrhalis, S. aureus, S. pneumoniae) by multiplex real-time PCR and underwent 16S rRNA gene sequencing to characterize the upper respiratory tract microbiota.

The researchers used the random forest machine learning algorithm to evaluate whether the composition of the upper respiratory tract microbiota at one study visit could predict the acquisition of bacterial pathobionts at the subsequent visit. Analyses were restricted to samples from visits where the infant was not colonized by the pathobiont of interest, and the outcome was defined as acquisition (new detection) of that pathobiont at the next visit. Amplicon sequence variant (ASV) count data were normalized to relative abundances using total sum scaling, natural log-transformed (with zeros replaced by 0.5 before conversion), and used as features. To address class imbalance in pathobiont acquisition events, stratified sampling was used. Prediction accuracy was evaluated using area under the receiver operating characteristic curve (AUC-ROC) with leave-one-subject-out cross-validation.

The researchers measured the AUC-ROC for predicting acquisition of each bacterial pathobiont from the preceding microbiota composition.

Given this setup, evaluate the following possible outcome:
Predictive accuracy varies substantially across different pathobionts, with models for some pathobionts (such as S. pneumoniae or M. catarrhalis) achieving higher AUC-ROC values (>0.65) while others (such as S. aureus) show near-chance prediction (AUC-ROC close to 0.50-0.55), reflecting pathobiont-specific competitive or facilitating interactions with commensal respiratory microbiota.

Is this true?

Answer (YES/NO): NO